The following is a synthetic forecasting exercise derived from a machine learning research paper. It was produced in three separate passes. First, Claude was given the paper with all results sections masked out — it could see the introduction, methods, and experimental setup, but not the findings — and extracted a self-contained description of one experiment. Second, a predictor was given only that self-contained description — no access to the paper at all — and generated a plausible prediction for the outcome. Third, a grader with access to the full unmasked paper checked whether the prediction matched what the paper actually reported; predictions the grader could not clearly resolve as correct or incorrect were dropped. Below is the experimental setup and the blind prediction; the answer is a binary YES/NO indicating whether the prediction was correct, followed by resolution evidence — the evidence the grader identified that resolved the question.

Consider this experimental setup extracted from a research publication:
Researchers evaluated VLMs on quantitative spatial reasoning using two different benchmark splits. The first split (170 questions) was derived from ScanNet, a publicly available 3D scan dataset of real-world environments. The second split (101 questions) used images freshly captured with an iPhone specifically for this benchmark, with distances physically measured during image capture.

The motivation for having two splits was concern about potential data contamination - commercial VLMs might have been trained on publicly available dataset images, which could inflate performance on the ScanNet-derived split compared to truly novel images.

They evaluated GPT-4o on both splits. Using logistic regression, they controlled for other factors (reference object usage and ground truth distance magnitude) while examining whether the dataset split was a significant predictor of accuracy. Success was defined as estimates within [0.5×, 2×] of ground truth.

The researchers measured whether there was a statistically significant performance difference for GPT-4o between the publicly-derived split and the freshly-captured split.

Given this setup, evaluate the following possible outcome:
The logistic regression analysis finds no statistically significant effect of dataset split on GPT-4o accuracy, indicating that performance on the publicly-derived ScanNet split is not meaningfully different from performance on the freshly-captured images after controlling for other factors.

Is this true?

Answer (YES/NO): YES